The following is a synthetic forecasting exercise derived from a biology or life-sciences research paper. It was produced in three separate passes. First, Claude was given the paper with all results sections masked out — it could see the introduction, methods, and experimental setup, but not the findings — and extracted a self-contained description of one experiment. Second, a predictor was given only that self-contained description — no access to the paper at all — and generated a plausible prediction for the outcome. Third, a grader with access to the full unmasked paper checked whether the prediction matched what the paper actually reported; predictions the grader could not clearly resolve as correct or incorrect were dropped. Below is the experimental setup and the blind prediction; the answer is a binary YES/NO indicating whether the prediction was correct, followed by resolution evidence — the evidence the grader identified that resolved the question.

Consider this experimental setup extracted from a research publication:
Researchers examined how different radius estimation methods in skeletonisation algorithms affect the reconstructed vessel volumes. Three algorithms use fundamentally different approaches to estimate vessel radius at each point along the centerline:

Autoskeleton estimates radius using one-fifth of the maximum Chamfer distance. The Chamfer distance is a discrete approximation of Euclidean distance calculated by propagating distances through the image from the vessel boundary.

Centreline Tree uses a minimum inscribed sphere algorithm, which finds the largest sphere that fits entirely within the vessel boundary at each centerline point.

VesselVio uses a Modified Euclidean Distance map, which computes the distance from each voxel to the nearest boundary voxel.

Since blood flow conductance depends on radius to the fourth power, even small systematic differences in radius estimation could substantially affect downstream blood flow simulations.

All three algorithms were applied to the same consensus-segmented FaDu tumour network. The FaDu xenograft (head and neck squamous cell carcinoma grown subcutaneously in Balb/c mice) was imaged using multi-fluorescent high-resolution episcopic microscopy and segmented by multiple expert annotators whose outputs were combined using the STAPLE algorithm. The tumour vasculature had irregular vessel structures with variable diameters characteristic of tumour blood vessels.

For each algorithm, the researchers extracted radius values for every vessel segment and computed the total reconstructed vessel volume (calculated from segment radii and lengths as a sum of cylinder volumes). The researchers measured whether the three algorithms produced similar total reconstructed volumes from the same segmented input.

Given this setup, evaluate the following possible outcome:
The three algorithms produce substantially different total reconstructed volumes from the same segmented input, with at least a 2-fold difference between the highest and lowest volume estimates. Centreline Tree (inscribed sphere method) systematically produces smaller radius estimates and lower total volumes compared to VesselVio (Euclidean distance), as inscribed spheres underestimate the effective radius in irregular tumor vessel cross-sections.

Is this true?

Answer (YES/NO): NO